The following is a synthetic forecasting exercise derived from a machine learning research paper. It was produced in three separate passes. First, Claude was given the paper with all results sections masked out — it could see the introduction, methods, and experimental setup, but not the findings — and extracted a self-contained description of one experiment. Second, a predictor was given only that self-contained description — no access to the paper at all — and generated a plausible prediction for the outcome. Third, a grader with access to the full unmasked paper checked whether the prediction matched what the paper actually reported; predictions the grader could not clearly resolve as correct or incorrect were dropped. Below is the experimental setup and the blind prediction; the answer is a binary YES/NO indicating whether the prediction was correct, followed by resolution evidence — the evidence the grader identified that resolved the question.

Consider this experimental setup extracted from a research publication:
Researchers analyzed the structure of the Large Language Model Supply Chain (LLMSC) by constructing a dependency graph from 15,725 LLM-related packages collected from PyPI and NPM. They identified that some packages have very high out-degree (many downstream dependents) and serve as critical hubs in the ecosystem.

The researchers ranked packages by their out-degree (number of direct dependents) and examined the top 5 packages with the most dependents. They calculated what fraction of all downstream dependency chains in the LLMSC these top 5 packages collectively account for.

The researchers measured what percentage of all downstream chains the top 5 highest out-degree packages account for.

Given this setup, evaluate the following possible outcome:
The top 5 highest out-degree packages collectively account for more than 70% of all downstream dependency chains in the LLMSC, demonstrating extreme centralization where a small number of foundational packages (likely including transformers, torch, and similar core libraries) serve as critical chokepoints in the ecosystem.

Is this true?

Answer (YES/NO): NO